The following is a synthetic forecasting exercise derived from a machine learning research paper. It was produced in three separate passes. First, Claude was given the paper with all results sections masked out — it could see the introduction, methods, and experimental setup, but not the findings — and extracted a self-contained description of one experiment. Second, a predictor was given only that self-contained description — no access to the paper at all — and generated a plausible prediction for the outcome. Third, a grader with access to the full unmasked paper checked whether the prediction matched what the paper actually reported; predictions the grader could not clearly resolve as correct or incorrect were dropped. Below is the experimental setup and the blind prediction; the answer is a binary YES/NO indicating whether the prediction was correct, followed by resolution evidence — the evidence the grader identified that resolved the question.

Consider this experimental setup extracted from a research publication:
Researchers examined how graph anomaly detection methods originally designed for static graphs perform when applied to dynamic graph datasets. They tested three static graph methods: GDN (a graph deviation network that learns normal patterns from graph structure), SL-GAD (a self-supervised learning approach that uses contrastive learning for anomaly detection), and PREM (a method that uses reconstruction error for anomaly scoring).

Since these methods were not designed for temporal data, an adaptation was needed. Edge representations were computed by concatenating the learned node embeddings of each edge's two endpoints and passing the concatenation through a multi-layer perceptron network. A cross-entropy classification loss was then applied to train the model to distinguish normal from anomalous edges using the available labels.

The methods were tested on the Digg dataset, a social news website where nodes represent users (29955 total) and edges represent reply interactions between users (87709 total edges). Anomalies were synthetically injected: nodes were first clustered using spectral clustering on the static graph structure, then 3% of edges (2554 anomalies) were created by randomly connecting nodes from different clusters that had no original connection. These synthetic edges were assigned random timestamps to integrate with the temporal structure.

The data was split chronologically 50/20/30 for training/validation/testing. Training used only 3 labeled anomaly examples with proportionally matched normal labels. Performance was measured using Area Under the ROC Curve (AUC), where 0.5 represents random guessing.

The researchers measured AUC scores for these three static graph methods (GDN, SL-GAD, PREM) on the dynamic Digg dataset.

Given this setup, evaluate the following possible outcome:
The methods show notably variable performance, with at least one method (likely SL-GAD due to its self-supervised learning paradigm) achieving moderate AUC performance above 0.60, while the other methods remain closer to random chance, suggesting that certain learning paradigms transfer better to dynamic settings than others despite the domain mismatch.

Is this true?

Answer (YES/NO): NO